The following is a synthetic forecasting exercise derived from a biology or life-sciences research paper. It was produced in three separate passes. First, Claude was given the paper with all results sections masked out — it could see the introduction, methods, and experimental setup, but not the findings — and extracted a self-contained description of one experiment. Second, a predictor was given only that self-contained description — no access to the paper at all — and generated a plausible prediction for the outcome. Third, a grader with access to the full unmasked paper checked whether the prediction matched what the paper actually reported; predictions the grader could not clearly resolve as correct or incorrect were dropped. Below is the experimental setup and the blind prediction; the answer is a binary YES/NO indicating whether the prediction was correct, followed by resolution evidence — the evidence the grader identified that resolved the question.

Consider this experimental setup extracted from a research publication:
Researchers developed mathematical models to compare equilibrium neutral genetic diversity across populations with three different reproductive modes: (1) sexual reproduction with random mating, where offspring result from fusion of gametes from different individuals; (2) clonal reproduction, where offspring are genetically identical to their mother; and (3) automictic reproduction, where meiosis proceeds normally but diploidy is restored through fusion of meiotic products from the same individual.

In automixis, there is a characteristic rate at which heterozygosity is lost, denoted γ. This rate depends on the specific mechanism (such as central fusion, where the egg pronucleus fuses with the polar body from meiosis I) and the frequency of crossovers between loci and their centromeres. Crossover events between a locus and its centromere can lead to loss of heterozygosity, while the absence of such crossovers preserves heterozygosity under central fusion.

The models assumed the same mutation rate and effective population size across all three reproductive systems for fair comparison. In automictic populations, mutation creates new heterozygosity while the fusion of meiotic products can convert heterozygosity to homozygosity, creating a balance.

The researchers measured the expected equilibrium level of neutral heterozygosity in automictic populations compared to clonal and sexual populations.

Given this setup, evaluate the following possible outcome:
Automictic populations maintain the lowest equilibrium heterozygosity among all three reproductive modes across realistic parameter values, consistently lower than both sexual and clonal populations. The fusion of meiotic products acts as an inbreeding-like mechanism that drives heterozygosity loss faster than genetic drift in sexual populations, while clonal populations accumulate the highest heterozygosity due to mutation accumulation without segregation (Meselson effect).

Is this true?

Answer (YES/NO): NO